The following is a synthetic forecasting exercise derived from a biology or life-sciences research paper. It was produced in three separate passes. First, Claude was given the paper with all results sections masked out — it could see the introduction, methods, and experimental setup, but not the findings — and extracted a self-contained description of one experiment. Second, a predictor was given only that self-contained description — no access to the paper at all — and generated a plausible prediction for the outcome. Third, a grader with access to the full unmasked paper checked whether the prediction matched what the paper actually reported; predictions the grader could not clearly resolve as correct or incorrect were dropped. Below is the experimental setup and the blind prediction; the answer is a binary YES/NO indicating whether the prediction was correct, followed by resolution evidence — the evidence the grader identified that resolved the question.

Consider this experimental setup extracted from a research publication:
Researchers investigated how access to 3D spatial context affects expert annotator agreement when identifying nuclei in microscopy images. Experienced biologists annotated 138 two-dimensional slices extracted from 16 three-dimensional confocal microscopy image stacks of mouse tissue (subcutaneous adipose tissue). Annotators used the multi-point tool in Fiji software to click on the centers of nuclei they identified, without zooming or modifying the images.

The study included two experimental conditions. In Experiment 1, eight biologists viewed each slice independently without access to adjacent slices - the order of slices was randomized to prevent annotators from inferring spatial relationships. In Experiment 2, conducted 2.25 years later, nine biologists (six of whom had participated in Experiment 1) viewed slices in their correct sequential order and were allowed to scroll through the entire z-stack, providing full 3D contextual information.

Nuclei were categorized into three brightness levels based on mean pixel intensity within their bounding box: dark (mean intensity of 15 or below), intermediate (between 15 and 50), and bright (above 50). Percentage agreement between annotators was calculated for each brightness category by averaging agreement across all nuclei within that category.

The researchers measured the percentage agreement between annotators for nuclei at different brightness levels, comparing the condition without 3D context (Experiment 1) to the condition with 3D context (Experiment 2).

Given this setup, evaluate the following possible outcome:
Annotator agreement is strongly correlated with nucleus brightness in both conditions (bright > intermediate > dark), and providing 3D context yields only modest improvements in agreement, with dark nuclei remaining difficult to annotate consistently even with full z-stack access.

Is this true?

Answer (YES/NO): NO